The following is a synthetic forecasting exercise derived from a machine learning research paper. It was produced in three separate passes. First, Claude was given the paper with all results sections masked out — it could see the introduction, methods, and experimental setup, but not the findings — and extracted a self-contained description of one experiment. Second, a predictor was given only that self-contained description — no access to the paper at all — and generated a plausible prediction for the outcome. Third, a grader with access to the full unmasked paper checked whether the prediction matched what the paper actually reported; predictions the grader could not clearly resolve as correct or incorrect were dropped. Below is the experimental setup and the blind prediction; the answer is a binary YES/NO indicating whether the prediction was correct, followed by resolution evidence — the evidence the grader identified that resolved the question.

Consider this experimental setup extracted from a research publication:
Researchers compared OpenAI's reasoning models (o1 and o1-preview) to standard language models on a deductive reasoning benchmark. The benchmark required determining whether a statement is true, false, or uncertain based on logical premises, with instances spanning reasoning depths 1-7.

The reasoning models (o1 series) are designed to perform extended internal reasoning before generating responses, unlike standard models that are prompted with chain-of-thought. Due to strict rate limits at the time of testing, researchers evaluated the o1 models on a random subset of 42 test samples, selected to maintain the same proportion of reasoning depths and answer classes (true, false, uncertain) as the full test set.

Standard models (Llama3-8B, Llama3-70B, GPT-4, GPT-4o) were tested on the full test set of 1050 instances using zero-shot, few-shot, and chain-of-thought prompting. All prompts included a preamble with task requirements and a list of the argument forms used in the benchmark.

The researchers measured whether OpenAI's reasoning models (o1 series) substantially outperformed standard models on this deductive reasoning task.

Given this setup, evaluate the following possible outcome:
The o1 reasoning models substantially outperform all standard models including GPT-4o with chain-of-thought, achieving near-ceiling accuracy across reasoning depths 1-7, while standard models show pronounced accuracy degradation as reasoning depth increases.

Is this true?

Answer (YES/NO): NO